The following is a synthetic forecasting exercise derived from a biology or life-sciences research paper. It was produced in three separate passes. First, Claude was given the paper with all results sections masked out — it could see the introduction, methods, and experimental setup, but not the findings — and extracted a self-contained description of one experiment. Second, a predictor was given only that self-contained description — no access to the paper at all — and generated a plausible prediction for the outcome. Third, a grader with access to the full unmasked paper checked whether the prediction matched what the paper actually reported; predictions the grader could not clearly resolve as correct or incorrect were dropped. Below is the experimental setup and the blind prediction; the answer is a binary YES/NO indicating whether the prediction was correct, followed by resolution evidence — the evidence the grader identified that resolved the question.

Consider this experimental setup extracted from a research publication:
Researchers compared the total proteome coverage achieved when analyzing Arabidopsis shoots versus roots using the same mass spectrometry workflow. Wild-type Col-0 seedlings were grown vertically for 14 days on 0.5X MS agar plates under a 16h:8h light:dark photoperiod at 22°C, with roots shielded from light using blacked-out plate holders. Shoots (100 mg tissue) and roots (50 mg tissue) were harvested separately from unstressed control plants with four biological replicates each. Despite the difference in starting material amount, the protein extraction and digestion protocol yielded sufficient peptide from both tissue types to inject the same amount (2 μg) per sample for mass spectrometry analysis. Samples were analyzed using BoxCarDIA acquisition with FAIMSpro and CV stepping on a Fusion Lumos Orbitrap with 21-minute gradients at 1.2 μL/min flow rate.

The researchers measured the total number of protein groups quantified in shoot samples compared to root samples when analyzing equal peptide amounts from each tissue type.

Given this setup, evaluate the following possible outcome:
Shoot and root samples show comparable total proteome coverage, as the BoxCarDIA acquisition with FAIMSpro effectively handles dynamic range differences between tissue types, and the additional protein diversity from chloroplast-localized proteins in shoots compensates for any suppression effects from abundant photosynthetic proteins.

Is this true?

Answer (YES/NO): NO